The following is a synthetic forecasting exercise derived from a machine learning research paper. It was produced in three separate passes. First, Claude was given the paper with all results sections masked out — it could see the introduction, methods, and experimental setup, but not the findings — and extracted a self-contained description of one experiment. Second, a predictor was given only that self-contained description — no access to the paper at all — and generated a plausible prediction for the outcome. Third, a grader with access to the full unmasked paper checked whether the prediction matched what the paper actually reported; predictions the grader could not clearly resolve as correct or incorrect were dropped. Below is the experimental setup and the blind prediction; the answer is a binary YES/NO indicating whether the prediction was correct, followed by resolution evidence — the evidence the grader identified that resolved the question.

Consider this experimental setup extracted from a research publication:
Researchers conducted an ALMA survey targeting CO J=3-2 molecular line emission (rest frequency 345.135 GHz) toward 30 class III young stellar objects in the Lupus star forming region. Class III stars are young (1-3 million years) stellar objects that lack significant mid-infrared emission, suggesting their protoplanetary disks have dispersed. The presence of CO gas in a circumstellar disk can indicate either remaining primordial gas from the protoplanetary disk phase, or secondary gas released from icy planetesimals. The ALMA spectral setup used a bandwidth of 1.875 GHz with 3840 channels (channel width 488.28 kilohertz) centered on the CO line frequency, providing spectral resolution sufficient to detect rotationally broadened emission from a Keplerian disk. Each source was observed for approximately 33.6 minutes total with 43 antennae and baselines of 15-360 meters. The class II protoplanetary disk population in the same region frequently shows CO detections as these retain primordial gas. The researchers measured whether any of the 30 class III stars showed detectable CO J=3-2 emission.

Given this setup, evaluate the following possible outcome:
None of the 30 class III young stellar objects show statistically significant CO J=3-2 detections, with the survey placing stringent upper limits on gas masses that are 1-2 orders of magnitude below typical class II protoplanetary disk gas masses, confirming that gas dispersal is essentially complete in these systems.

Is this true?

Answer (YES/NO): NO